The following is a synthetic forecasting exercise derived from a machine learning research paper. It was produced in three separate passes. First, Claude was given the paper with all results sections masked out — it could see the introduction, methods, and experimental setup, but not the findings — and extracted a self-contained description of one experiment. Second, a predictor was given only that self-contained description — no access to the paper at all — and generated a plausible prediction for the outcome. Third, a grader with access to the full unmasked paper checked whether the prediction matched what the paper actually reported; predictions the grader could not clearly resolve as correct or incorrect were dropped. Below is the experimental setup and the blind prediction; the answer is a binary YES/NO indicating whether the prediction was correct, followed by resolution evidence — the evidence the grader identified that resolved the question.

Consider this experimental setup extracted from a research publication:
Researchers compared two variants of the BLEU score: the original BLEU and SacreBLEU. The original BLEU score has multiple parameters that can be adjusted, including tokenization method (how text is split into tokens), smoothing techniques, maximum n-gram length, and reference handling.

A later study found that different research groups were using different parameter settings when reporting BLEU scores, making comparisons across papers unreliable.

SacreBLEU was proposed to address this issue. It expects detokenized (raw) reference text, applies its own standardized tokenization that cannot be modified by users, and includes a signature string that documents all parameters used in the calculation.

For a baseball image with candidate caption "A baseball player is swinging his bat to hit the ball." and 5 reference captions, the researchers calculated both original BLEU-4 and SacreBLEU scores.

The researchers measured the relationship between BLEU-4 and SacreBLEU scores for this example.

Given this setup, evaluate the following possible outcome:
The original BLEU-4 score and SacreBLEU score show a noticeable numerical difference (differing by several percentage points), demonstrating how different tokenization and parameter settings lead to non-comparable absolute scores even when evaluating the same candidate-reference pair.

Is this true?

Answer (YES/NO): NO